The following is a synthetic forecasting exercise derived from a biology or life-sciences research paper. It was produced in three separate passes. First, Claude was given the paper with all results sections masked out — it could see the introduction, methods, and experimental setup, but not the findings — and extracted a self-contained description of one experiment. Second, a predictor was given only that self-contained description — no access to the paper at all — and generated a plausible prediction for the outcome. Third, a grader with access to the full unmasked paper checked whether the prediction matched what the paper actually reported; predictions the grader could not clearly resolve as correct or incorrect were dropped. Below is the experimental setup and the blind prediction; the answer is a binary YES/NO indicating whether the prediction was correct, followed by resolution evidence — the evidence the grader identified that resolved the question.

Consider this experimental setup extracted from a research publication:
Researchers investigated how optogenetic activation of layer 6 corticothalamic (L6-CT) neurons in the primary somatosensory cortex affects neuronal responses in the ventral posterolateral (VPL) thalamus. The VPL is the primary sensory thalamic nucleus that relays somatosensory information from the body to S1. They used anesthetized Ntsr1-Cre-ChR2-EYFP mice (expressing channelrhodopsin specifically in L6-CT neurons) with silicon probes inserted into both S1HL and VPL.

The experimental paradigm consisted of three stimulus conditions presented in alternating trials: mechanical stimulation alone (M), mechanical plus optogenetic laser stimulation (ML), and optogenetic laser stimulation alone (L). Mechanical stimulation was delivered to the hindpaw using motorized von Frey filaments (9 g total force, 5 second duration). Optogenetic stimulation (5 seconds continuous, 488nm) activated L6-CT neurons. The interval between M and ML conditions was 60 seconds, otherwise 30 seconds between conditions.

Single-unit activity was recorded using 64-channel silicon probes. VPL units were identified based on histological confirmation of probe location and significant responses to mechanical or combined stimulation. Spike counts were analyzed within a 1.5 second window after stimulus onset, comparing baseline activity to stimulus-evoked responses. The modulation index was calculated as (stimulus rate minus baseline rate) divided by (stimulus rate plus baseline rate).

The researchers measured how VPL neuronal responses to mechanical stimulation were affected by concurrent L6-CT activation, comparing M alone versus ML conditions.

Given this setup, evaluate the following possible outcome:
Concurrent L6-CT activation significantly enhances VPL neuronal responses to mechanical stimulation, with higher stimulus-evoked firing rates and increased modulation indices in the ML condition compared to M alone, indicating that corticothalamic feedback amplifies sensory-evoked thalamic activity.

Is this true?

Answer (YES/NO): YES